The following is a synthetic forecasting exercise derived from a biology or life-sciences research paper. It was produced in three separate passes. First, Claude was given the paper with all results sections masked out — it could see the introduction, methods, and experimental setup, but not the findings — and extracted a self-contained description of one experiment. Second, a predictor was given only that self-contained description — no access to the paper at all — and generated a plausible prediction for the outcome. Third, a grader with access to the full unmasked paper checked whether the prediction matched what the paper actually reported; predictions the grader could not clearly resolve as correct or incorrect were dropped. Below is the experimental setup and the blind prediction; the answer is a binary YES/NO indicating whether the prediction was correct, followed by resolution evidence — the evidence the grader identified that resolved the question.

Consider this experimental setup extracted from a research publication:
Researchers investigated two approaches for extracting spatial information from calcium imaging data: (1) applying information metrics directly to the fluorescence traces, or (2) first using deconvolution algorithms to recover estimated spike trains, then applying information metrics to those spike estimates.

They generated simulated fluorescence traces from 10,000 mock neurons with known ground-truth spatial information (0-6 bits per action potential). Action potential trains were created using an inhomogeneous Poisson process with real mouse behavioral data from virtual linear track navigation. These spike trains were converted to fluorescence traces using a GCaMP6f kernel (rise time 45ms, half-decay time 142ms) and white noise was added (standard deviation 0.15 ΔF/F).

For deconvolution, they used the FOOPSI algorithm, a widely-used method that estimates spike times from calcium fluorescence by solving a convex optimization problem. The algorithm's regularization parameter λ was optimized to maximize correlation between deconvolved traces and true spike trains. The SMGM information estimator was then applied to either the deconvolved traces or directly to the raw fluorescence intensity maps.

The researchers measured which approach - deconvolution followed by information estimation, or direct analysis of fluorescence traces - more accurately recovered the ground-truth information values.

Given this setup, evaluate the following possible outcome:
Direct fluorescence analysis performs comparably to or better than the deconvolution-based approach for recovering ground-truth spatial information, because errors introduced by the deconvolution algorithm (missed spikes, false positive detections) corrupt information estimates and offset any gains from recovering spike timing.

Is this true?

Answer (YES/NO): YES